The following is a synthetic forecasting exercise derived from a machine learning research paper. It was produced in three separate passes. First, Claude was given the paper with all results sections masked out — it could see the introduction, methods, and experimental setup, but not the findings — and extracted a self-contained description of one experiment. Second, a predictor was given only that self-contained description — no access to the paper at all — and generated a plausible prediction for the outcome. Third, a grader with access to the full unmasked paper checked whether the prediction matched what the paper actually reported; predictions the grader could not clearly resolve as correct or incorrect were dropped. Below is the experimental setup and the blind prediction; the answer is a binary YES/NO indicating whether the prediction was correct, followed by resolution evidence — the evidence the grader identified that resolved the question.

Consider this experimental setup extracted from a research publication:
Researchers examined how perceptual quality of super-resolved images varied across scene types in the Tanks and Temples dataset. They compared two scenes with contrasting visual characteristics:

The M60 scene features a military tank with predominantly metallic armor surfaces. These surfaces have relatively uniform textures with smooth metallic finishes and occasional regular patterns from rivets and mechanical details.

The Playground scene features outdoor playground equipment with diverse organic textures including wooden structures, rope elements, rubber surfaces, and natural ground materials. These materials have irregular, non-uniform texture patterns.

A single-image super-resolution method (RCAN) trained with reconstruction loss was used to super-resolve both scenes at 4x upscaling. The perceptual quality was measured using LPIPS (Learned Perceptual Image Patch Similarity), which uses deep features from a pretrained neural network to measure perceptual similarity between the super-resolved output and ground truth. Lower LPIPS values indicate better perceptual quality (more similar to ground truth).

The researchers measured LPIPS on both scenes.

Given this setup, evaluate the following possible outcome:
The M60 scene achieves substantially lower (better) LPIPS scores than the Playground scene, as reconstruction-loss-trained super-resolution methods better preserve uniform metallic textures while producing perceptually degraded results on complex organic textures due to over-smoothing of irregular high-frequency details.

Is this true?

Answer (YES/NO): YES